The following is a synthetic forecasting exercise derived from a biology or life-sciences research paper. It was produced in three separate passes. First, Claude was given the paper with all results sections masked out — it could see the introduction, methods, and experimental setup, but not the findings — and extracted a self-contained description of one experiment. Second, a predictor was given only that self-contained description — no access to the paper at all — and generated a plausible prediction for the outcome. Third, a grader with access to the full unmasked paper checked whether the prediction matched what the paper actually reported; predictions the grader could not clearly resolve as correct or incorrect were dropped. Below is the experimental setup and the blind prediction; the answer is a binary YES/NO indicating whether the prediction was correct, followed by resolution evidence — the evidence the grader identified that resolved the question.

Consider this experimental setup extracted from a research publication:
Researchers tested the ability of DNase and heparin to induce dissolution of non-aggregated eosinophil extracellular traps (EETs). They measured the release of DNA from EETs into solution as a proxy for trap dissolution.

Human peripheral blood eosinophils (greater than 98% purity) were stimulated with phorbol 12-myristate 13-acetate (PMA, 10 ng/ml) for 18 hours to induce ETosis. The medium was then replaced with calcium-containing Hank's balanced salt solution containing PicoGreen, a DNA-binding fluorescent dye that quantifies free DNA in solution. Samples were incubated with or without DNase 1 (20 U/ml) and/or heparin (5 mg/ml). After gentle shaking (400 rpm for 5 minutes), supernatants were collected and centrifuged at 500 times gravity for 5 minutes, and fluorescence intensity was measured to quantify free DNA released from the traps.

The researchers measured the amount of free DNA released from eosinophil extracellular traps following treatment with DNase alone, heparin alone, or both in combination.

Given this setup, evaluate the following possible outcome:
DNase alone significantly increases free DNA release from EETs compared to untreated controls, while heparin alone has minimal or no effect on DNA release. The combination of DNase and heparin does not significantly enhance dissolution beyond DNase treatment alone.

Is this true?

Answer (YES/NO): NO